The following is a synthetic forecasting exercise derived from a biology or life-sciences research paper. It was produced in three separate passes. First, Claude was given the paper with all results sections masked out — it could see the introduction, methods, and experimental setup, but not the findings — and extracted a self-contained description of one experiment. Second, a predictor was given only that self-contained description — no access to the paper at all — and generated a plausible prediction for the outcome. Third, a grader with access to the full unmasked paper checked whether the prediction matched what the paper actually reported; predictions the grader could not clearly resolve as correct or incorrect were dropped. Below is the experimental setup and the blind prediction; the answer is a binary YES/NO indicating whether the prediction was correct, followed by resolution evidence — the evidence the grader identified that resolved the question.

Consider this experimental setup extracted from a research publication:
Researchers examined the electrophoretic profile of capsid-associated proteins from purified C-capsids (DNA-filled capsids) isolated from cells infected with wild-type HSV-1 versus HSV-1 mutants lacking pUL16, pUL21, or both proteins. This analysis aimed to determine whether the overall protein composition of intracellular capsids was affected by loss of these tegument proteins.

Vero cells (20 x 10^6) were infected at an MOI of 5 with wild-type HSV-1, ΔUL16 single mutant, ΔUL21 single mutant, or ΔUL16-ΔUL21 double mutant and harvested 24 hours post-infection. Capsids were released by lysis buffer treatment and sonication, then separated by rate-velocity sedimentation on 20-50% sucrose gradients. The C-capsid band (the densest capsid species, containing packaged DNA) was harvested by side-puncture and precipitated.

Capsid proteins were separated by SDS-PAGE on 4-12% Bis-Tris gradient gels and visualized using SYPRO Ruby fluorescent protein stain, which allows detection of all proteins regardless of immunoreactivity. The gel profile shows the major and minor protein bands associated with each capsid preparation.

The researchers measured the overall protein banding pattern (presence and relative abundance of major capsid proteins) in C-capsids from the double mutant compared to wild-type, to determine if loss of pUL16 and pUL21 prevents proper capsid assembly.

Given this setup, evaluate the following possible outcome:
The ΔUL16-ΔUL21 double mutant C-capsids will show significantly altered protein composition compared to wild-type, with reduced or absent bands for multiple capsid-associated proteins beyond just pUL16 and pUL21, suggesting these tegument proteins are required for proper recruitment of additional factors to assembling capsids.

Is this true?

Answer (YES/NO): NO